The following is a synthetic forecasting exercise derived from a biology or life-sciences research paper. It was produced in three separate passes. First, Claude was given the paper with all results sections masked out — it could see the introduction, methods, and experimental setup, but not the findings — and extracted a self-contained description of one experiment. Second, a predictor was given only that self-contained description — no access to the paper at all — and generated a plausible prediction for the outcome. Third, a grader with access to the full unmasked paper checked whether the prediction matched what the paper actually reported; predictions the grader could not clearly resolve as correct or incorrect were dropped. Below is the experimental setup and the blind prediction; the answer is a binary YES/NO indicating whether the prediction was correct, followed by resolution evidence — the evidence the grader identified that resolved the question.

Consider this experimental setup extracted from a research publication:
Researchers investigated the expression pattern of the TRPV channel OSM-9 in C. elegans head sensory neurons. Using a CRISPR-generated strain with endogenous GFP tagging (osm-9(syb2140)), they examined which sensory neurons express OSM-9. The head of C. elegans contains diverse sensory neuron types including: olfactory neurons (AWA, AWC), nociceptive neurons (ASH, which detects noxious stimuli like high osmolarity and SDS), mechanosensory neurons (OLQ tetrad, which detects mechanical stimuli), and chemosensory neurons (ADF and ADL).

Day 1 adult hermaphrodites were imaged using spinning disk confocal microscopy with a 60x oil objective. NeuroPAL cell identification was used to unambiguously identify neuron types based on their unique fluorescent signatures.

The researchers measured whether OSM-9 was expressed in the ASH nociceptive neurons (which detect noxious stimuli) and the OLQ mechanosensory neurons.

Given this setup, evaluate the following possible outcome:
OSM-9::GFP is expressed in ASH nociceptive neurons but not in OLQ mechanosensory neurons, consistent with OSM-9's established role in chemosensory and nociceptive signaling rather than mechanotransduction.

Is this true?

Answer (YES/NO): NO